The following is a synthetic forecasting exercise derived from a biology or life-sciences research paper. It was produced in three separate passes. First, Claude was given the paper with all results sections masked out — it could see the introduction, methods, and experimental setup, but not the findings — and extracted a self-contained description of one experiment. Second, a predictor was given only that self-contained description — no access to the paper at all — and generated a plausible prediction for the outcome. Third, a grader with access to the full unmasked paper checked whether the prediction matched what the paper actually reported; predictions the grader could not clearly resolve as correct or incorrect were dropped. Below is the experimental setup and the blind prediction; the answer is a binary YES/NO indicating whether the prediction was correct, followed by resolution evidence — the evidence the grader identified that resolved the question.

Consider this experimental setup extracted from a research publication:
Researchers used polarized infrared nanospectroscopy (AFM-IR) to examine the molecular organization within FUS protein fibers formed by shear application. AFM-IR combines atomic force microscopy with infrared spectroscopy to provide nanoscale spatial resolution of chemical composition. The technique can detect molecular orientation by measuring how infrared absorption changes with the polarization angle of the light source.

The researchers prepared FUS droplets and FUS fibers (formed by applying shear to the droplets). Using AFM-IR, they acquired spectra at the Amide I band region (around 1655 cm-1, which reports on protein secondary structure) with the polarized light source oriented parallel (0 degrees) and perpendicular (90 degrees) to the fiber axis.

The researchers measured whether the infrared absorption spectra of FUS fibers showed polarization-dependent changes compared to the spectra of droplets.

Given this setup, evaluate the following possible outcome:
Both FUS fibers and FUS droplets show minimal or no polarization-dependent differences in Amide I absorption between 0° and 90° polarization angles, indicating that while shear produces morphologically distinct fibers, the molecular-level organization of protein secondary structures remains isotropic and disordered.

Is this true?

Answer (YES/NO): NO